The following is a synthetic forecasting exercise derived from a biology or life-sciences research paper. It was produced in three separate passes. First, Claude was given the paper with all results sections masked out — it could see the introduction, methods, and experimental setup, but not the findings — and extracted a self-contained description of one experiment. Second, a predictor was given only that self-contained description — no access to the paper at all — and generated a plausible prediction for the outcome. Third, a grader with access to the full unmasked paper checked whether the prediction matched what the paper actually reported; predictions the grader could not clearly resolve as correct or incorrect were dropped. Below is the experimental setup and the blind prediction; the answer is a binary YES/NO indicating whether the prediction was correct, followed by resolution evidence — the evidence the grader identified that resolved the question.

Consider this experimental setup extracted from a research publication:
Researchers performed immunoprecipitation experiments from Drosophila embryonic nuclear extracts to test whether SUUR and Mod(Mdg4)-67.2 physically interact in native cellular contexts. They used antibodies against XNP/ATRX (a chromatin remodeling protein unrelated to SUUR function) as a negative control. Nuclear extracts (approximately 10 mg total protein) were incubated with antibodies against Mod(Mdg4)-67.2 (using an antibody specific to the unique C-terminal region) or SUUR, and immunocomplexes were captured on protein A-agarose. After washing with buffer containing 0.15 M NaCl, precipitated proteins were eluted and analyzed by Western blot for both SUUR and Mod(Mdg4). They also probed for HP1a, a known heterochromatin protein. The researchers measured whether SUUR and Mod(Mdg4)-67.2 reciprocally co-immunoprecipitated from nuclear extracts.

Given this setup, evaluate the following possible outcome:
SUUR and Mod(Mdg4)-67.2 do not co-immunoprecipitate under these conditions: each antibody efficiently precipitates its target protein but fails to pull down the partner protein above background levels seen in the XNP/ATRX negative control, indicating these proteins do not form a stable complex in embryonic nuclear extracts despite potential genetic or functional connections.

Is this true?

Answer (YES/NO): NO